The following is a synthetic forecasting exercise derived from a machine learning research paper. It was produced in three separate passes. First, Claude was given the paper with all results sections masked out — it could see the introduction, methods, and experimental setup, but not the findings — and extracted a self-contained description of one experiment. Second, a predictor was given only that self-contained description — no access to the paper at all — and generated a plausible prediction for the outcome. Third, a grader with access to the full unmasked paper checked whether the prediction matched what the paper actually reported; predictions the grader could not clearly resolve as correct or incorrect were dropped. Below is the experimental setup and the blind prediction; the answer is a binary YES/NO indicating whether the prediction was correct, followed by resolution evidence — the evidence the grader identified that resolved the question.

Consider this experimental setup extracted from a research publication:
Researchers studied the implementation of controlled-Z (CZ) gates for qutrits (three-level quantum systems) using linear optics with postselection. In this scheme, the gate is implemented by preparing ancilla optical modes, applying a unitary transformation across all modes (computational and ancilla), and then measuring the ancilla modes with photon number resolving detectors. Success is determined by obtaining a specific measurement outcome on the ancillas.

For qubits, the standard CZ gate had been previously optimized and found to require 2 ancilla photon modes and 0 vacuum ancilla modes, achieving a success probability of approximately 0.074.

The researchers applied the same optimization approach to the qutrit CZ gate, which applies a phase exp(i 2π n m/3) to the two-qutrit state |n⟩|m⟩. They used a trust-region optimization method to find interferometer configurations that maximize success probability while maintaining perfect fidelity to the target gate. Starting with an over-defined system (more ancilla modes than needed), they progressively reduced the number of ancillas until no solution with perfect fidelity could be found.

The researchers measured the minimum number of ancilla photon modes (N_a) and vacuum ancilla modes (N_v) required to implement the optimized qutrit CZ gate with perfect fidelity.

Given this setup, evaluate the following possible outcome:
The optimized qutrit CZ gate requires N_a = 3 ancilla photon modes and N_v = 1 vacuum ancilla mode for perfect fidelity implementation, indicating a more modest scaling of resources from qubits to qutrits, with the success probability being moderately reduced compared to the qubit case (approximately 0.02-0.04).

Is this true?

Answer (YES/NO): NO